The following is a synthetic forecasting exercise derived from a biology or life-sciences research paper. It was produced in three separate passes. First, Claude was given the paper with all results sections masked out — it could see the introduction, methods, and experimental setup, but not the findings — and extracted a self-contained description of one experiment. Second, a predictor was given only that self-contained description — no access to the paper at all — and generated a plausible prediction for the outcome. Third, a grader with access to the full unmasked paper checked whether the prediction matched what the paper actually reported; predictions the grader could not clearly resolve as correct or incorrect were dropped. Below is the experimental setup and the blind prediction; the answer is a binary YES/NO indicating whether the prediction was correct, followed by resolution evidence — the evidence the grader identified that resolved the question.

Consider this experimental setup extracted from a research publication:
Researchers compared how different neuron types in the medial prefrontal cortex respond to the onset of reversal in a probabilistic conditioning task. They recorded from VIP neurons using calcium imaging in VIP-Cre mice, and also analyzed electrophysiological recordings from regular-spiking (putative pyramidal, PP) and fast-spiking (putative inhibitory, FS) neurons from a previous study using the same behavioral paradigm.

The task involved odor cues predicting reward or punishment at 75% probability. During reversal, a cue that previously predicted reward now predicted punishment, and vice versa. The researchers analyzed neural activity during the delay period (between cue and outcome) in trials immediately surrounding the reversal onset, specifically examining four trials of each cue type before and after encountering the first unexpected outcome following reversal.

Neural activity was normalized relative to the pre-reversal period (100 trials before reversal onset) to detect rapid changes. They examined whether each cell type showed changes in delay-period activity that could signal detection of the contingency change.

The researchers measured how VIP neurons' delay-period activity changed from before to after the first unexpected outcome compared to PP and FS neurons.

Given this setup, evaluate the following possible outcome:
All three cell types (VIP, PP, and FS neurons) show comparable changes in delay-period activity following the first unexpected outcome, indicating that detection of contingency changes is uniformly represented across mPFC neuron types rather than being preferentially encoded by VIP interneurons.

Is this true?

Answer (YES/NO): NO